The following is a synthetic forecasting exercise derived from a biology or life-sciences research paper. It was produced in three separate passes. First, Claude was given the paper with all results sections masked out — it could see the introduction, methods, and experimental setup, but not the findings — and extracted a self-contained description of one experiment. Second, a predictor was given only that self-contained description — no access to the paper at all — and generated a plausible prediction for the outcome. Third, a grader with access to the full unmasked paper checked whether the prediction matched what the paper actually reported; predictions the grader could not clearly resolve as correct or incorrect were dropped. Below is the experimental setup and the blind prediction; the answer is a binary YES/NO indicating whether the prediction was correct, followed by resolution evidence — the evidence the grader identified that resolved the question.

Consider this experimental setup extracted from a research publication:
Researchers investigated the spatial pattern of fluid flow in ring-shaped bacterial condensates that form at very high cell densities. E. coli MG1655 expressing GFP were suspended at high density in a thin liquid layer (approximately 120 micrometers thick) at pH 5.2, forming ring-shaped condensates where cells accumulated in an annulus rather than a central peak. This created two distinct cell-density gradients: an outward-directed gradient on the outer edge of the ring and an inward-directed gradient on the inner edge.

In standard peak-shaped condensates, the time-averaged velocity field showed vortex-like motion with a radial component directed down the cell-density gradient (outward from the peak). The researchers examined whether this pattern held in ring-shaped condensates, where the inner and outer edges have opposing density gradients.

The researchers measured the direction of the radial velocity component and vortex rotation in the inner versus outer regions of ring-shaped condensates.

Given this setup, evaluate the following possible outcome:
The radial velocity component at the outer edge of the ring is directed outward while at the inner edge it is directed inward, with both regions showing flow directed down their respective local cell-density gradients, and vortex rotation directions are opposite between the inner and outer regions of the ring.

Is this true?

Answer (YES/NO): YES